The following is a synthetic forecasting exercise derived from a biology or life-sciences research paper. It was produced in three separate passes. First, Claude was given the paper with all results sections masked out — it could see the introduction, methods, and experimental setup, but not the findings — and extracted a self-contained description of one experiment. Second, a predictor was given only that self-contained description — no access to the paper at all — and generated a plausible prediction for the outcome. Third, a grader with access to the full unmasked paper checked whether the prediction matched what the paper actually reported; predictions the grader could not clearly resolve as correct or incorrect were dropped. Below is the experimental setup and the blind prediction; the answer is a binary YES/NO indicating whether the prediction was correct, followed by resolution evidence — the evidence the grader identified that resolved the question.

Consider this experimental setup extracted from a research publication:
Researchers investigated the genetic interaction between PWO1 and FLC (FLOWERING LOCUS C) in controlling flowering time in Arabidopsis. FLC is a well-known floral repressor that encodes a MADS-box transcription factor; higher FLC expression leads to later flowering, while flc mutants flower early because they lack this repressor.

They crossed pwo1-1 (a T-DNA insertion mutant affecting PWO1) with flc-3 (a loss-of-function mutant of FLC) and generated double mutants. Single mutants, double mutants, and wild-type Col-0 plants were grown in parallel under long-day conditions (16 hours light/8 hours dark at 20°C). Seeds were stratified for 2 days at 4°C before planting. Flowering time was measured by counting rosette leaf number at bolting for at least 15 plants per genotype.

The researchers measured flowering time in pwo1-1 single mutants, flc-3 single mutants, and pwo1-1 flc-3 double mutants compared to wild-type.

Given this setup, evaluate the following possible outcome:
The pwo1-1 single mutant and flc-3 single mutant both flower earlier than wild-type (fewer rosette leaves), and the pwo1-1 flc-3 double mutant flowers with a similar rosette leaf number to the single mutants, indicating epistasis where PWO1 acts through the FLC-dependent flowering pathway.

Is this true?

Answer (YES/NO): YES